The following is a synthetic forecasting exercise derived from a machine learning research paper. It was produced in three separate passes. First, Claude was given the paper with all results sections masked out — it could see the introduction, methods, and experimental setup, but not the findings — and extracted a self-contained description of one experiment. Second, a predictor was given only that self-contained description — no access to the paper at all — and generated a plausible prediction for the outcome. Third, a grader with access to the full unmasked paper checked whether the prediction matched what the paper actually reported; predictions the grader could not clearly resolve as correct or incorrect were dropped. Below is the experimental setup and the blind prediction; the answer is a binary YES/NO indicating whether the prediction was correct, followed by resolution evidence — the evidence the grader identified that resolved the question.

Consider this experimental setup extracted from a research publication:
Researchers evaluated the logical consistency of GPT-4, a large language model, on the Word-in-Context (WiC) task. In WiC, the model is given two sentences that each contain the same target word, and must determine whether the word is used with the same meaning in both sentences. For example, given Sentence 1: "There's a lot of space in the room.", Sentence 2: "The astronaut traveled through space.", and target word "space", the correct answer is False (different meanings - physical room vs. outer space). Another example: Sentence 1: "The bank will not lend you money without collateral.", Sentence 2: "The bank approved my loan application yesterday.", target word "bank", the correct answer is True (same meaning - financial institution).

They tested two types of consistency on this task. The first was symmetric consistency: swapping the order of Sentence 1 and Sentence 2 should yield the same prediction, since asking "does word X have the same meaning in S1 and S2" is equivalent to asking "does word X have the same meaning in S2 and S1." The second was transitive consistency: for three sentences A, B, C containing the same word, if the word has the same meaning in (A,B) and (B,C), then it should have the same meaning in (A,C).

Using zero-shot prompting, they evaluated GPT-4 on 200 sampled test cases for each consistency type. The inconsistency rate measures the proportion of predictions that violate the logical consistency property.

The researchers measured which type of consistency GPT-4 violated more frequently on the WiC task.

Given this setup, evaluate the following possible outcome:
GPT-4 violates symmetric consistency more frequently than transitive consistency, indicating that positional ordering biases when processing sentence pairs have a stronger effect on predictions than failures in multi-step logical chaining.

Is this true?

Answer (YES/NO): YES